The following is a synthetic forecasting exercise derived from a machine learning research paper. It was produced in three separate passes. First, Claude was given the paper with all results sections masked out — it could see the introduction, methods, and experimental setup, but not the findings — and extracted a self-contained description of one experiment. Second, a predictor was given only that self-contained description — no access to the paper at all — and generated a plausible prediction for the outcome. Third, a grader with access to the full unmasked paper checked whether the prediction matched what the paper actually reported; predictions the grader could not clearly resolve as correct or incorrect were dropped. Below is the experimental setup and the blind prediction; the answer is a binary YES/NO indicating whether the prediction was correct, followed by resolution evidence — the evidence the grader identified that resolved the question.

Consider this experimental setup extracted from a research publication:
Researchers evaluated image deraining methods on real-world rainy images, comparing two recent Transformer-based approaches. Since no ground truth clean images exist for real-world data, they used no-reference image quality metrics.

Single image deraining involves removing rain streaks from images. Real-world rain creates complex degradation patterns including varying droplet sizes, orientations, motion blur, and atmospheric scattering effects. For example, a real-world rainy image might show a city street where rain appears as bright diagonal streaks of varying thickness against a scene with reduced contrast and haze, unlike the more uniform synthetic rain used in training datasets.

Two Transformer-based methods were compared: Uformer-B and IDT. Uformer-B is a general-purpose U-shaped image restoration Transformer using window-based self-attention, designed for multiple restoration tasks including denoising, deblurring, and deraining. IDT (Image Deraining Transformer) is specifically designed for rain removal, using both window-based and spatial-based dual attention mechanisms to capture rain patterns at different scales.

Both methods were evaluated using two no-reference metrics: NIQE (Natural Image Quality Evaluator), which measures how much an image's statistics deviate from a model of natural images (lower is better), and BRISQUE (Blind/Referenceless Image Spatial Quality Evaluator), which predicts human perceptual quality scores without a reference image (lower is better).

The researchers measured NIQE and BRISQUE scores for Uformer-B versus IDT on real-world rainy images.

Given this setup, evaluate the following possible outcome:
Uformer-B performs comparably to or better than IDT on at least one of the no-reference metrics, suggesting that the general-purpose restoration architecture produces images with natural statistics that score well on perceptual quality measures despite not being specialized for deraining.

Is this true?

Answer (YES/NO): NO